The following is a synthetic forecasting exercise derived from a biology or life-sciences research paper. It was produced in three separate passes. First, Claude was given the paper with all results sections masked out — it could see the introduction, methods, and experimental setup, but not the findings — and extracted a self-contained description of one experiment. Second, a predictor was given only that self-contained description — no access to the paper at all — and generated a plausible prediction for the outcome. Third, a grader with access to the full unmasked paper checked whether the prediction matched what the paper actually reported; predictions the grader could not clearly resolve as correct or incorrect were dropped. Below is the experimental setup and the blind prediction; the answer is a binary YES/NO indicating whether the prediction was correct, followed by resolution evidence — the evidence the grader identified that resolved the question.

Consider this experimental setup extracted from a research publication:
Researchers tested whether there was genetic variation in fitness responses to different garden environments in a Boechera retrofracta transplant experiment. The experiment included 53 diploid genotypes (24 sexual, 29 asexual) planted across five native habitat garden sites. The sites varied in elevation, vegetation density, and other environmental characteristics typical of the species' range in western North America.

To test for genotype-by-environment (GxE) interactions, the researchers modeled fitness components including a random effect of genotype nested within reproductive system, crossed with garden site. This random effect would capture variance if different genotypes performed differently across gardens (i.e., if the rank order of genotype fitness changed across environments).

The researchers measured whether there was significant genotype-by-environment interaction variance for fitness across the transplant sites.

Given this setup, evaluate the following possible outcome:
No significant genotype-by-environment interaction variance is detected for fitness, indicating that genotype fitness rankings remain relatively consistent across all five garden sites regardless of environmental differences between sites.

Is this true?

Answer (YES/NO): YES